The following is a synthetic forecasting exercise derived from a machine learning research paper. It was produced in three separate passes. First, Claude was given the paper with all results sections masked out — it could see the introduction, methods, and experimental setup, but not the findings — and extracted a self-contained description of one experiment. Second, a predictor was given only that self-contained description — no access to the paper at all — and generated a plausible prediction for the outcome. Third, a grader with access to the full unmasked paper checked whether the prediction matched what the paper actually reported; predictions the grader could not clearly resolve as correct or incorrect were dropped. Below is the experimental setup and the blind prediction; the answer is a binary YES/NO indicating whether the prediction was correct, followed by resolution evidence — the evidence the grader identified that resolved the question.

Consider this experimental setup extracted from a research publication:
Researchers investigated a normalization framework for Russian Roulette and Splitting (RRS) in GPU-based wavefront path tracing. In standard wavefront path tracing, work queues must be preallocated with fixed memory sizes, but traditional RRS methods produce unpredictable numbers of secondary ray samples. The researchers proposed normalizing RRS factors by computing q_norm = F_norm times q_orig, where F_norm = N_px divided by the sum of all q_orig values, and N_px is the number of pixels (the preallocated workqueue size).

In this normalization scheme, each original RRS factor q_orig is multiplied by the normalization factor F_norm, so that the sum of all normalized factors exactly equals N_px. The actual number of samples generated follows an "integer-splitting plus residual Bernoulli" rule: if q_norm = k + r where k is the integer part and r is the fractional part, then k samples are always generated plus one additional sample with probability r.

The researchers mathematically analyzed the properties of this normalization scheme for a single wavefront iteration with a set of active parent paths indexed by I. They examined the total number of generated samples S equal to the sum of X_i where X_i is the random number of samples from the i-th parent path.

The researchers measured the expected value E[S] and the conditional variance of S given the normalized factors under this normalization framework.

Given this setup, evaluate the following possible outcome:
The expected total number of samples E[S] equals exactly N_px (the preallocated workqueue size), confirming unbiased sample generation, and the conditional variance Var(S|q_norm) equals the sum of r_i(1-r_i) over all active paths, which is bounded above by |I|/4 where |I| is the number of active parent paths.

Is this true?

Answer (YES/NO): YES